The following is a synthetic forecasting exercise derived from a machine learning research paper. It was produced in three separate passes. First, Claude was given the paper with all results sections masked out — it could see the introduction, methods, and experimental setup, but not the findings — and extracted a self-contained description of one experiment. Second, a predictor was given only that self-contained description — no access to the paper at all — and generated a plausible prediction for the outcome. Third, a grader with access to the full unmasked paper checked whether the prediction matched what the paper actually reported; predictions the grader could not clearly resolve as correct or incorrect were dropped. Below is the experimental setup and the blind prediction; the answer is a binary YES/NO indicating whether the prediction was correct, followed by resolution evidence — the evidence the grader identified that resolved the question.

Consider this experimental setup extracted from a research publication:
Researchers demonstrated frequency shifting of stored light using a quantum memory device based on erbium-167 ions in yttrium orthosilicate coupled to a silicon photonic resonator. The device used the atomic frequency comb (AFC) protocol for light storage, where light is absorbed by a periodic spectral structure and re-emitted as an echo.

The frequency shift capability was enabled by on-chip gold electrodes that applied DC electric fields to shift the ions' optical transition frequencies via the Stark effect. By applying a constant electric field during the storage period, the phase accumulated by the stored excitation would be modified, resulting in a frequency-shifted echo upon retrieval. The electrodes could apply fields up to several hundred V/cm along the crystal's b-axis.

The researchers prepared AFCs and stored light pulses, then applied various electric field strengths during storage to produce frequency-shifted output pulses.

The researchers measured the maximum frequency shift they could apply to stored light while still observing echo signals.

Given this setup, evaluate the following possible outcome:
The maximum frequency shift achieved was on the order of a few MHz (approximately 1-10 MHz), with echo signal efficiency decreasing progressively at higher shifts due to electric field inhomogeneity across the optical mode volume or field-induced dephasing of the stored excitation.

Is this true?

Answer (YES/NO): NO